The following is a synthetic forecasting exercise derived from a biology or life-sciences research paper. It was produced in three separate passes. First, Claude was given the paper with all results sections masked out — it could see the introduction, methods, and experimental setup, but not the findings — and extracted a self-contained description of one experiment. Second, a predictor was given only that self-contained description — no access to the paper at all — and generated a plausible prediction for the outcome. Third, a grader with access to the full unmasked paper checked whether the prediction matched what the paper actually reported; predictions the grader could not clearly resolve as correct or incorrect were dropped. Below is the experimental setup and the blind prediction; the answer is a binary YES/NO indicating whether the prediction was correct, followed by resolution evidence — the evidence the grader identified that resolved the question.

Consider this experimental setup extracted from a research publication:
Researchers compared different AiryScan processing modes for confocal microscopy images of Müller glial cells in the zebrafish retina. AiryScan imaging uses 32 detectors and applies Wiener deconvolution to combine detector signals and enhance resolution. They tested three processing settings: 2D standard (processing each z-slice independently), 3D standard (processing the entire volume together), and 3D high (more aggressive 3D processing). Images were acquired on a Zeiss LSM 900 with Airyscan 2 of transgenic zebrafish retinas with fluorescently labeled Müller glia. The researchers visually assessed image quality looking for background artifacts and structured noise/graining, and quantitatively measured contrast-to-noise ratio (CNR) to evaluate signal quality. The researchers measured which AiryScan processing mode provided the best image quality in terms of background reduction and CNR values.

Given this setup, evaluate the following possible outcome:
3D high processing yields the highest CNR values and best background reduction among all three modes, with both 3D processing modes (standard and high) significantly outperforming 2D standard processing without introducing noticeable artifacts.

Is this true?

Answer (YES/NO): NO